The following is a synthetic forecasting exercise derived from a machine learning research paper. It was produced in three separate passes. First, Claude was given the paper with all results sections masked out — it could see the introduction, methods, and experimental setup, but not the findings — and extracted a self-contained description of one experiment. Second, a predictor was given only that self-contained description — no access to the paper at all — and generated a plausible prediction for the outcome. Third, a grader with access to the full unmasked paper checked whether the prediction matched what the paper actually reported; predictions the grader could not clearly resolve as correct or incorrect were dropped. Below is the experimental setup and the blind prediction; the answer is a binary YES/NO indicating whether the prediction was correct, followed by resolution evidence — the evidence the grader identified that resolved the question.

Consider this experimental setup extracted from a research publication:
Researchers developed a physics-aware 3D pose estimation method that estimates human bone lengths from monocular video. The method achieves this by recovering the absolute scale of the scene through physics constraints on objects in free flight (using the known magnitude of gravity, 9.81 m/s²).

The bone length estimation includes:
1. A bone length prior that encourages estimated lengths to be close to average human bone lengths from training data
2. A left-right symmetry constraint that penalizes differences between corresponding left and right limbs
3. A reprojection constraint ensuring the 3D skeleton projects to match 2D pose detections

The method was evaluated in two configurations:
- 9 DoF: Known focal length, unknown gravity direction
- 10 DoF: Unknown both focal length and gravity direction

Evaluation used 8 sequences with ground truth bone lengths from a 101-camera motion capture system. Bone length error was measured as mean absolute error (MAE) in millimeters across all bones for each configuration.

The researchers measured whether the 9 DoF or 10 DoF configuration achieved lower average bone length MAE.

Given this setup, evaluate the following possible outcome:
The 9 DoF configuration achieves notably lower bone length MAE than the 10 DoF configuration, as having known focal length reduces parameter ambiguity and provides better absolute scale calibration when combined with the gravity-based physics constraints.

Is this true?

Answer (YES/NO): NO